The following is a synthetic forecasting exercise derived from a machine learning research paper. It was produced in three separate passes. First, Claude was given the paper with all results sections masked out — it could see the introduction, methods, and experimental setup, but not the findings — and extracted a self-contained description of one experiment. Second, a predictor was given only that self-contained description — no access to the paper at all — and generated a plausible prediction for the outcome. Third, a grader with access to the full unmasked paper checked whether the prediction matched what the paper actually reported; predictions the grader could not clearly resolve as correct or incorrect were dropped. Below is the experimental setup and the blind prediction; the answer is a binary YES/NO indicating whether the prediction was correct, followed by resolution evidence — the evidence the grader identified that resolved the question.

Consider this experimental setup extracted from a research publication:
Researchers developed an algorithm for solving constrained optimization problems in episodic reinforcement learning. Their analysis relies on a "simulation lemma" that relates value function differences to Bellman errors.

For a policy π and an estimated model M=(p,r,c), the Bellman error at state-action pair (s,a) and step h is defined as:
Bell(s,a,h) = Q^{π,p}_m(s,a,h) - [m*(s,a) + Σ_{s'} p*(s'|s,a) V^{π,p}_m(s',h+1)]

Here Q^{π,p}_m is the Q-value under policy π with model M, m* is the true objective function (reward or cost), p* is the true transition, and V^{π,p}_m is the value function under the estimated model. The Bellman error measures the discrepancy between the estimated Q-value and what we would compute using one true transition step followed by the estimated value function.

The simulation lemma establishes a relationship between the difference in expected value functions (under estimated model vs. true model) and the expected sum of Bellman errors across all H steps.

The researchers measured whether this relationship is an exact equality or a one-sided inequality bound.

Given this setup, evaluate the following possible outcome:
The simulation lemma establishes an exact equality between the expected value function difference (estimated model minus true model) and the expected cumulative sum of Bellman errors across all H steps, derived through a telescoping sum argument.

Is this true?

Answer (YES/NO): YES